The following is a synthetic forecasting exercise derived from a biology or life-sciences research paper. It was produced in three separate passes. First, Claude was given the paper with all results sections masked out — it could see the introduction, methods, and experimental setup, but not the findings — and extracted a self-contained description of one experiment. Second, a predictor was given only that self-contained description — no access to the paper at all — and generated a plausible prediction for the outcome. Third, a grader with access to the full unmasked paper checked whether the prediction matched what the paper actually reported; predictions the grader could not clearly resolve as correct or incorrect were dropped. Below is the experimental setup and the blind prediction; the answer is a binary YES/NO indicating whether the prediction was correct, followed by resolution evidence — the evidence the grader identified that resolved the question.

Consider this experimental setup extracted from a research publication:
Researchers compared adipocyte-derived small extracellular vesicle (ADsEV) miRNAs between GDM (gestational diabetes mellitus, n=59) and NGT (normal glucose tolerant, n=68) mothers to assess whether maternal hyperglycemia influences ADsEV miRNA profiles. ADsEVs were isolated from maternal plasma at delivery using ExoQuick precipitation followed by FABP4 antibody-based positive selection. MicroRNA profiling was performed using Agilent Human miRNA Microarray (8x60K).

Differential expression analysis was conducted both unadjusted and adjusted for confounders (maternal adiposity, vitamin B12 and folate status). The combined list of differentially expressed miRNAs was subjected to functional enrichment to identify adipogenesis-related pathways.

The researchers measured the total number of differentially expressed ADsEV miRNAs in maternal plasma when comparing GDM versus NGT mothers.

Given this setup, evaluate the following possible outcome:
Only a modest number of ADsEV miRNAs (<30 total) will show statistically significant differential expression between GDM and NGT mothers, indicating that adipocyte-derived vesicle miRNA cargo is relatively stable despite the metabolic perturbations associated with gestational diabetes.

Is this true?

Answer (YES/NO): NO